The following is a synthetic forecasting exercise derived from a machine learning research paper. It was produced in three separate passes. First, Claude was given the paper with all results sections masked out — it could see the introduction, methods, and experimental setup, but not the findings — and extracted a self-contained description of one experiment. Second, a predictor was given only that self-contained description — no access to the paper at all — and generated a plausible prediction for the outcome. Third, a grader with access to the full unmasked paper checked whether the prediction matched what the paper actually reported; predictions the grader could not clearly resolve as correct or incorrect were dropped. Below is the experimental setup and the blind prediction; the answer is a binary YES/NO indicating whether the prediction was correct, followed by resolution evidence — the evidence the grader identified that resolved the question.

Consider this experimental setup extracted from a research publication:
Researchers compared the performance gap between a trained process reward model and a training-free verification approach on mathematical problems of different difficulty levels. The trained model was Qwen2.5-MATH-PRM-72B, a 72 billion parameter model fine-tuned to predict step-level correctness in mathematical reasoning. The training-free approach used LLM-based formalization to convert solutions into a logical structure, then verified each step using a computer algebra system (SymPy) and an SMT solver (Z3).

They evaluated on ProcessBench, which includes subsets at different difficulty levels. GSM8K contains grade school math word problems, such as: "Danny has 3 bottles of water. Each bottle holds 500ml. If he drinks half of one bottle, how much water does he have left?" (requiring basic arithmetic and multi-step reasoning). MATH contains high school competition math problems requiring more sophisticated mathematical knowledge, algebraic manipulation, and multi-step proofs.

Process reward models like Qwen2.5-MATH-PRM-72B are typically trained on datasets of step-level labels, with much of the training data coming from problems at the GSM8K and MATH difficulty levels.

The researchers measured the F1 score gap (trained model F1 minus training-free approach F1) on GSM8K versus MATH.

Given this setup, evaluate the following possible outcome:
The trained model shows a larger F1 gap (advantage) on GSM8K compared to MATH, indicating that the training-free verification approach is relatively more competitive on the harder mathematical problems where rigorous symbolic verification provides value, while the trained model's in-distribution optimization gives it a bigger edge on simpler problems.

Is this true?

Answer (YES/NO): YES